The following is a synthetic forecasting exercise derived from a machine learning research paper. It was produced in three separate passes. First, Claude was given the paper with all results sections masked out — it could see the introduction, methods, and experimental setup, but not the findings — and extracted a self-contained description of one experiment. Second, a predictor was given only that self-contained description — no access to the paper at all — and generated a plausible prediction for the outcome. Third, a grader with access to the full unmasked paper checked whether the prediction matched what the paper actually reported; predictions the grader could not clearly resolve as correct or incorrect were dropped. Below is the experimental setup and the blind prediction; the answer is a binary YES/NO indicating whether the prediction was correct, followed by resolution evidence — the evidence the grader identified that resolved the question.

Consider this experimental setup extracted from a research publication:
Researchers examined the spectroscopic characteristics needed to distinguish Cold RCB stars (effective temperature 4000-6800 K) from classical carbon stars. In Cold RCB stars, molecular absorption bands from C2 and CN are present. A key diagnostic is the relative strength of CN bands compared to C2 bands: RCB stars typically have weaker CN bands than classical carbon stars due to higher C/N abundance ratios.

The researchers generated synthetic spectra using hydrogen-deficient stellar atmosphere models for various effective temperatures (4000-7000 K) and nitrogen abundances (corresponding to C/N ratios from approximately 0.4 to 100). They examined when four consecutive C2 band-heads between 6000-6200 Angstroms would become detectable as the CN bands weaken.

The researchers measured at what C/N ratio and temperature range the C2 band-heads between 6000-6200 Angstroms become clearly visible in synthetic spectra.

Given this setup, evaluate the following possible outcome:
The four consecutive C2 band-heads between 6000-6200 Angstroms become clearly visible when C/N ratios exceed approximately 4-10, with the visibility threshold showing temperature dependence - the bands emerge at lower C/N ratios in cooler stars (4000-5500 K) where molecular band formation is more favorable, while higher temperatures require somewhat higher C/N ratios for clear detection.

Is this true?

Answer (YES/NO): NO